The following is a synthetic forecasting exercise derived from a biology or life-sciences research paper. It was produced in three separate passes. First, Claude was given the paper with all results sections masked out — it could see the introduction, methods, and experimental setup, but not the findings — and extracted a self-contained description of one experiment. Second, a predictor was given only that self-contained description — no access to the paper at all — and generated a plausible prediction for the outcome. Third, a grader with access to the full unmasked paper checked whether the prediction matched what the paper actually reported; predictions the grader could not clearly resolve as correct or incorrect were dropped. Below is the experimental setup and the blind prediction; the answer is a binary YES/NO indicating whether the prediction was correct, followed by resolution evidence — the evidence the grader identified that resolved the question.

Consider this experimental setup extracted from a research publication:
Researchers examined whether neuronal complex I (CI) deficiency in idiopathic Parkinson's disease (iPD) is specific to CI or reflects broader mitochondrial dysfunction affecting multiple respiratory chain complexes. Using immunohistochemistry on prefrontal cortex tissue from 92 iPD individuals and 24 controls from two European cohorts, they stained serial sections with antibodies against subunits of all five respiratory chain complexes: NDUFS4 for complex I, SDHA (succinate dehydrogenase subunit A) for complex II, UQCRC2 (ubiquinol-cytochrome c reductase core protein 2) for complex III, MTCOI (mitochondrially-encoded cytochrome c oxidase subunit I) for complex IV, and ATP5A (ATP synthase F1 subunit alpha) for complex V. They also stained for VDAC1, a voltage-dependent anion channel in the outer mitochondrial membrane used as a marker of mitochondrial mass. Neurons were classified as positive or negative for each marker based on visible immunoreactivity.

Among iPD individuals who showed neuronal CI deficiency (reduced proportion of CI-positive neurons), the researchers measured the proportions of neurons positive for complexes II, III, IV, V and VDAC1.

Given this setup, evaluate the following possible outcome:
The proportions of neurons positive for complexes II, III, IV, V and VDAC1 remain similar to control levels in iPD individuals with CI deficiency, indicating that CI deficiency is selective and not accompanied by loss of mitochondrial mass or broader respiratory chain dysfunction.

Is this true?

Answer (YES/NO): YES